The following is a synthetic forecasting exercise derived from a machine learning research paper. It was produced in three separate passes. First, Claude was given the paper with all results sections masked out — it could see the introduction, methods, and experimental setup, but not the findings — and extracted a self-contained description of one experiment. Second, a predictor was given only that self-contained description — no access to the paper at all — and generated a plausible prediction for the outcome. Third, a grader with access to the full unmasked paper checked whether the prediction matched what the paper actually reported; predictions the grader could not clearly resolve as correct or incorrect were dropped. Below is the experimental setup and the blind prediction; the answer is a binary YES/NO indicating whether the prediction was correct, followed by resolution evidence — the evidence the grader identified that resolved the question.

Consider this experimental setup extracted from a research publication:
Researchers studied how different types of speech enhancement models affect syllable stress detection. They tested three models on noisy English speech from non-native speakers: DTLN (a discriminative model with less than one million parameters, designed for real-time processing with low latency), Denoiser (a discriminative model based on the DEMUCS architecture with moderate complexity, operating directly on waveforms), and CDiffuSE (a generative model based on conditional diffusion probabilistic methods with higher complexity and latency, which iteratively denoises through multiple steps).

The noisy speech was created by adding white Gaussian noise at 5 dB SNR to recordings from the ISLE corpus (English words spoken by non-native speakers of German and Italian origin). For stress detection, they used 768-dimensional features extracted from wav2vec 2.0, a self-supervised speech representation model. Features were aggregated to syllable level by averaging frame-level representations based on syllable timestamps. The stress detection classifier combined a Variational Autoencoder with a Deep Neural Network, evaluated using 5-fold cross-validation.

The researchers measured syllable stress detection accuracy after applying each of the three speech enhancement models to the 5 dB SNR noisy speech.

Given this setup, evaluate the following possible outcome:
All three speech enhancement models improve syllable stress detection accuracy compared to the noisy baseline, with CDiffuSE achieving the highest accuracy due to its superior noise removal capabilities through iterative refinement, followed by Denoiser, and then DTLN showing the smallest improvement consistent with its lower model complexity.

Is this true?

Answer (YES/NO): NO